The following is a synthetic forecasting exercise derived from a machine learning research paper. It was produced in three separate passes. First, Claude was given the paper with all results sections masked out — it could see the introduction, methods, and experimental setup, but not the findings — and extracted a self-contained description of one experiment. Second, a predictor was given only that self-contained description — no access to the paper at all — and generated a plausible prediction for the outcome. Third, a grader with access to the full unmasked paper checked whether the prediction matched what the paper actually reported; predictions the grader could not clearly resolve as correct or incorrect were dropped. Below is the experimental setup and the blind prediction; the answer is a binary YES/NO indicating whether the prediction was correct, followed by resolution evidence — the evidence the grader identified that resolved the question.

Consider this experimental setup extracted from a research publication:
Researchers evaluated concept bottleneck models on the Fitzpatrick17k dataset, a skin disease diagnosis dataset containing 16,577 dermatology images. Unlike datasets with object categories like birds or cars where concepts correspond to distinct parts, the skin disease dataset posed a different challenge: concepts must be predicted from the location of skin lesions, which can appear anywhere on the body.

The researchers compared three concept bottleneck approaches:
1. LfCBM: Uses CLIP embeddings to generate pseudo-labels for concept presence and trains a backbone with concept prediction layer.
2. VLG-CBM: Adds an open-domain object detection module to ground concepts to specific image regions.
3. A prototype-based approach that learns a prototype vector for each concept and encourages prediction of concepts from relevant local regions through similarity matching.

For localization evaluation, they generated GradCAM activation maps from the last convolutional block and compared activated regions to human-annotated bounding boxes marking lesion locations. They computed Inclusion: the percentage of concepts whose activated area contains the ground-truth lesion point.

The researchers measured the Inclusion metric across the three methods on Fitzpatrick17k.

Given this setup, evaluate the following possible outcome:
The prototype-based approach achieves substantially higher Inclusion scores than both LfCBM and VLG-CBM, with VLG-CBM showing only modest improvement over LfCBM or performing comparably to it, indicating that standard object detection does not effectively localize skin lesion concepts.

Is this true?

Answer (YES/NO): NO